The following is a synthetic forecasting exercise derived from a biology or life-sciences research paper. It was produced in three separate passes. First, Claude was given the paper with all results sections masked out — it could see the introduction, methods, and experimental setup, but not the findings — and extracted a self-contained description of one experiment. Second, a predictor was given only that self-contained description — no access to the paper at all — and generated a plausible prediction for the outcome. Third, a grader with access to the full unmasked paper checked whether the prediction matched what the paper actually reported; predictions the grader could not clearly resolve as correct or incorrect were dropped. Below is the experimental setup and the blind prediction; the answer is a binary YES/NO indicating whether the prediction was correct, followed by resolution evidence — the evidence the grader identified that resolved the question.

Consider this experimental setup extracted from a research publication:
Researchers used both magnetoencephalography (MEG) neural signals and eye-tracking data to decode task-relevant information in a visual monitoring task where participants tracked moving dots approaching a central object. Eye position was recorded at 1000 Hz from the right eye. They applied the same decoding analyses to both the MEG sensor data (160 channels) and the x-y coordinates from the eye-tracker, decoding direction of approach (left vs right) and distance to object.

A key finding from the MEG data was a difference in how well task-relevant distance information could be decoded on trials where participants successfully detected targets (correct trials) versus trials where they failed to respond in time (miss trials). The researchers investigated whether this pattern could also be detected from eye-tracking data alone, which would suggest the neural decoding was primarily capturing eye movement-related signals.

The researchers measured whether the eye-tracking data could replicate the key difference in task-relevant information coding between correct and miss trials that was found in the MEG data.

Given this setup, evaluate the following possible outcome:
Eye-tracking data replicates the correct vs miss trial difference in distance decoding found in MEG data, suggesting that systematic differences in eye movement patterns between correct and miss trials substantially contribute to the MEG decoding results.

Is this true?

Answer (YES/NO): NO